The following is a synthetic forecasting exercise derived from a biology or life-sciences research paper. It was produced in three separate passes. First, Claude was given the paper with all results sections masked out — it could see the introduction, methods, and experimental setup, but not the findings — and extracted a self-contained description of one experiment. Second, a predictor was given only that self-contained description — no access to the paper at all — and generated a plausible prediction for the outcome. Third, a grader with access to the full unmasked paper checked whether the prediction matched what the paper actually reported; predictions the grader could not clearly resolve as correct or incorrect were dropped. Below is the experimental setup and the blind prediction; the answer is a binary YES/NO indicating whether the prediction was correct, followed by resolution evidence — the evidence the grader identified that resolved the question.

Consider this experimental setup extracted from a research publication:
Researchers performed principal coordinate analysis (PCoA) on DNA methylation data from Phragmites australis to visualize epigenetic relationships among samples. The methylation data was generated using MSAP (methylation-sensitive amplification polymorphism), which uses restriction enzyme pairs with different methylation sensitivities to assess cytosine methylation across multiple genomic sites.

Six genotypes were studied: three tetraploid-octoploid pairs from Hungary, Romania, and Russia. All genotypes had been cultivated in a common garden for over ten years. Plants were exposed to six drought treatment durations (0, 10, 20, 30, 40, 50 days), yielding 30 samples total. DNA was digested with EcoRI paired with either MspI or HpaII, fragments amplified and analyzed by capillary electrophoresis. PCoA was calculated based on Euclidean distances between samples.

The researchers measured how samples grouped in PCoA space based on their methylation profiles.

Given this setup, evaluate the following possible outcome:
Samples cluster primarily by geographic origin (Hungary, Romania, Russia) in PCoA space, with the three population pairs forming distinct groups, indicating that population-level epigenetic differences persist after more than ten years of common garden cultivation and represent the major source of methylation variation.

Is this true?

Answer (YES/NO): NO